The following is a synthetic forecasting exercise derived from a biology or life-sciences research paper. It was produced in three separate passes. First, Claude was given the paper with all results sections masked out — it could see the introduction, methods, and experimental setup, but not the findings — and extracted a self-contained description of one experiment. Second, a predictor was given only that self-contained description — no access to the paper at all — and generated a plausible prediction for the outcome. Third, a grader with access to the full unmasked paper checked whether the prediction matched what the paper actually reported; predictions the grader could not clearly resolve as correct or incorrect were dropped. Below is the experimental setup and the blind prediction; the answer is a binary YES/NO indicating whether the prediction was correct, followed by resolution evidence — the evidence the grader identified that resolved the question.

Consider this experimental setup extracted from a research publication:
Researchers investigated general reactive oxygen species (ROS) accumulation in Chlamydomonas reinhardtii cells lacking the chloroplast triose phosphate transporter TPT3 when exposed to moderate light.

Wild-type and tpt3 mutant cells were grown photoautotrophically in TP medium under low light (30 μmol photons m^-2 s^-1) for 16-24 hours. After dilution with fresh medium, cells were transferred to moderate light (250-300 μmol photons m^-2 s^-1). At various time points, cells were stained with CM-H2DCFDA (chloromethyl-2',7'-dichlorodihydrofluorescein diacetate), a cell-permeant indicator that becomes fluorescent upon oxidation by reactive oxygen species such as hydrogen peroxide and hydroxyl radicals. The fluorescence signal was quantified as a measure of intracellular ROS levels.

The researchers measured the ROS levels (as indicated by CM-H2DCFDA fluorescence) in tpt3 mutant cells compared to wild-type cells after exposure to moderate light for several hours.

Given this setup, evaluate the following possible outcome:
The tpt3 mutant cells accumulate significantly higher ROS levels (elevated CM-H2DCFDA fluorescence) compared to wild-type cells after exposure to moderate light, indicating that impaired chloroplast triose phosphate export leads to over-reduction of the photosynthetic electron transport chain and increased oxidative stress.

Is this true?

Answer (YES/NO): YES